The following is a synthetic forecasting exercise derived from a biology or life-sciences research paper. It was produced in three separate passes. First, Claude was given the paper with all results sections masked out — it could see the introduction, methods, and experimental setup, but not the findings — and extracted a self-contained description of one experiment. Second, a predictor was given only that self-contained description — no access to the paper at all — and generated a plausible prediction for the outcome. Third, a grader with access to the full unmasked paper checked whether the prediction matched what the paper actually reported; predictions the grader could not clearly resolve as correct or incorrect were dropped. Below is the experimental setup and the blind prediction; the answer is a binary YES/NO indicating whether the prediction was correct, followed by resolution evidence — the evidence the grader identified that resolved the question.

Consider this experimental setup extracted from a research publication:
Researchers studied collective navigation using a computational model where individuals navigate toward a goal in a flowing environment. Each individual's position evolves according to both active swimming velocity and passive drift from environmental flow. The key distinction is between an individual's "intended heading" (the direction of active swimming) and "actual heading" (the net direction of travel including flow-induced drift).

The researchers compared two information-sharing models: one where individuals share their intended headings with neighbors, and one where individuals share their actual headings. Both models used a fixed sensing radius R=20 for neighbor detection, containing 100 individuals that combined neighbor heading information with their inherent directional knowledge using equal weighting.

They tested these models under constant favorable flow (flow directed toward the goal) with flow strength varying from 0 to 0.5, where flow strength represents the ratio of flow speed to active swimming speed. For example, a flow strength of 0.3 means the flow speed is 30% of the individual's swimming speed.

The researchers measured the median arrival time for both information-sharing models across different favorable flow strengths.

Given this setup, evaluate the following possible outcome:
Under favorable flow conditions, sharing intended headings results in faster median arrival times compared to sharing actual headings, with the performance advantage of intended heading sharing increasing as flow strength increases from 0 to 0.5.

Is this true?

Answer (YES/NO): NO